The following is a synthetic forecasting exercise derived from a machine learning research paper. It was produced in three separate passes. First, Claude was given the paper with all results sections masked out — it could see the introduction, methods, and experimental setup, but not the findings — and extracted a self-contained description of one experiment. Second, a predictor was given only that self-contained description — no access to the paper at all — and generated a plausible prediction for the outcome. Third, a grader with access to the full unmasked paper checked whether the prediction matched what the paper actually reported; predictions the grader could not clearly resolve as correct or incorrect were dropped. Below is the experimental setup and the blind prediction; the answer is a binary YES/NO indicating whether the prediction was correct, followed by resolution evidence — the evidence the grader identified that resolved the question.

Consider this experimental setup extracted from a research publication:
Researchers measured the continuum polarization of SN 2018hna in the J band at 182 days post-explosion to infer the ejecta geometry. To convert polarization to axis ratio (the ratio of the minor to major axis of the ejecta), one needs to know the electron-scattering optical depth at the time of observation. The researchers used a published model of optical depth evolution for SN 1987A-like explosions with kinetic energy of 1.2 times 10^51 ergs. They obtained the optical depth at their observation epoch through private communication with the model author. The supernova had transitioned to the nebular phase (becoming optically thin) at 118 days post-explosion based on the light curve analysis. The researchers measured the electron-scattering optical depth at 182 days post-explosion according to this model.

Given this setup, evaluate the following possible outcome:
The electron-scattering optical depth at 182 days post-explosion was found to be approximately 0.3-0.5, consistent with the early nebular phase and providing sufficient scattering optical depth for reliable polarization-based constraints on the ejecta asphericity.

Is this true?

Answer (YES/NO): NO